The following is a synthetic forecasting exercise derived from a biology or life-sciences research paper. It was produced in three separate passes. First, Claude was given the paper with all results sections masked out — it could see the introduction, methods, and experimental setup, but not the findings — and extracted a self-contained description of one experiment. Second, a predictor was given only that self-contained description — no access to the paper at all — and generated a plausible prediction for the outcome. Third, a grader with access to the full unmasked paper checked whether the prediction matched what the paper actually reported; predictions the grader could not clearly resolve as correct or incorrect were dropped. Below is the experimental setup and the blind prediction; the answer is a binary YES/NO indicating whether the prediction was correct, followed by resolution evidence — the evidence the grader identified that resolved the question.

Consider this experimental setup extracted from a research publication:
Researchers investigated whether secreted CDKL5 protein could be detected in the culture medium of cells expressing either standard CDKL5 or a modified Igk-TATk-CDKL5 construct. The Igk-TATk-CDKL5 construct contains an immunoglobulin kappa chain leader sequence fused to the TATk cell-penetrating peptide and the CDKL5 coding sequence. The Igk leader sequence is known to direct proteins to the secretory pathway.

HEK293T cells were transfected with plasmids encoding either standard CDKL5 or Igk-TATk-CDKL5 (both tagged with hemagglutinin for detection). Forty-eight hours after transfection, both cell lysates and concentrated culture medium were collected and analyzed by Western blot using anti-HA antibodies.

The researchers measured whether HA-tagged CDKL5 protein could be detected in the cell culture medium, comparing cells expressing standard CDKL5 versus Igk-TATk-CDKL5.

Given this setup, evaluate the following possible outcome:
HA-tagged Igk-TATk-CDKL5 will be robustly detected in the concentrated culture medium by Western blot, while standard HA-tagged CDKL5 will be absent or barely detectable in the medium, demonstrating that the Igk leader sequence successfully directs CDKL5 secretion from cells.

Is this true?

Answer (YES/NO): YES